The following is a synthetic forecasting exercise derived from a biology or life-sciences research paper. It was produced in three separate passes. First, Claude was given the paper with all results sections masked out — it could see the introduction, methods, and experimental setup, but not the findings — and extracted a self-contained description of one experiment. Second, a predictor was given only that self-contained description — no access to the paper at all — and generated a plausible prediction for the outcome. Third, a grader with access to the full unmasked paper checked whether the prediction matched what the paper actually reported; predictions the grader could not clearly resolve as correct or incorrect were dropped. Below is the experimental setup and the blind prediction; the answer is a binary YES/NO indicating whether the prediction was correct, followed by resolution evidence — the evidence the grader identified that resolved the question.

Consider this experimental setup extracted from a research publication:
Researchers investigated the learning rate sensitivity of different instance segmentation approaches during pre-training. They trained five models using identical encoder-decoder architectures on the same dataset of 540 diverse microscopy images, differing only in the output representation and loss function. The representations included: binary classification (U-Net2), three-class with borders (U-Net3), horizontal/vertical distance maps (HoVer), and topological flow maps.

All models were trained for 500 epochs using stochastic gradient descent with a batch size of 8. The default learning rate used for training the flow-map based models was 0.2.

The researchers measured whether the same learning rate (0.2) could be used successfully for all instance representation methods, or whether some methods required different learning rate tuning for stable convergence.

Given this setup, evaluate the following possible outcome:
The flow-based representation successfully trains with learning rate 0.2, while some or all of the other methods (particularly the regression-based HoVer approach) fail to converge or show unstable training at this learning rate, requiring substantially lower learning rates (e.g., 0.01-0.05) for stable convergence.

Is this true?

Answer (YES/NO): NO